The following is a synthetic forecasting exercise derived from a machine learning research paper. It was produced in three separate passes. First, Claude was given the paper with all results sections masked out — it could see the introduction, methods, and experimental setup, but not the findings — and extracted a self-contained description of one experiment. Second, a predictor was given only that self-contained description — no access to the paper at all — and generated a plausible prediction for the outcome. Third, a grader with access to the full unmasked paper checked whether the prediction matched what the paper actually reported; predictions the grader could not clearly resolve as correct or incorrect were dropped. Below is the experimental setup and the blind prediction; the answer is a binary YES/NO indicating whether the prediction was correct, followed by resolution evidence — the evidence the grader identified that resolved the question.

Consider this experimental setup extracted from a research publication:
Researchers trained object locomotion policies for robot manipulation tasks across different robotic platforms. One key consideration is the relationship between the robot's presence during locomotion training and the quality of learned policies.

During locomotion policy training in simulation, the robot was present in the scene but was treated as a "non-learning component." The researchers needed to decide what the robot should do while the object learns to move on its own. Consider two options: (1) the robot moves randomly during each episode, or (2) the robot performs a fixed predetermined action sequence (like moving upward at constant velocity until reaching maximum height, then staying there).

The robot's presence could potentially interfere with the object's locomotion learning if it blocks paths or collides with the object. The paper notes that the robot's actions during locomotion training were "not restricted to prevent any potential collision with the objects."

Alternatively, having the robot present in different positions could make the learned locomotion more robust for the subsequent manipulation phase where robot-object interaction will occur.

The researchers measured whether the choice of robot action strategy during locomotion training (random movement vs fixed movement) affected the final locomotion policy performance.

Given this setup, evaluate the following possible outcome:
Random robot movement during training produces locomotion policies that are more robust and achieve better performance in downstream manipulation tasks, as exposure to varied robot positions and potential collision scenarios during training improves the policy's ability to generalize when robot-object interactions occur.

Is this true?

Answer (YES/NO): NO